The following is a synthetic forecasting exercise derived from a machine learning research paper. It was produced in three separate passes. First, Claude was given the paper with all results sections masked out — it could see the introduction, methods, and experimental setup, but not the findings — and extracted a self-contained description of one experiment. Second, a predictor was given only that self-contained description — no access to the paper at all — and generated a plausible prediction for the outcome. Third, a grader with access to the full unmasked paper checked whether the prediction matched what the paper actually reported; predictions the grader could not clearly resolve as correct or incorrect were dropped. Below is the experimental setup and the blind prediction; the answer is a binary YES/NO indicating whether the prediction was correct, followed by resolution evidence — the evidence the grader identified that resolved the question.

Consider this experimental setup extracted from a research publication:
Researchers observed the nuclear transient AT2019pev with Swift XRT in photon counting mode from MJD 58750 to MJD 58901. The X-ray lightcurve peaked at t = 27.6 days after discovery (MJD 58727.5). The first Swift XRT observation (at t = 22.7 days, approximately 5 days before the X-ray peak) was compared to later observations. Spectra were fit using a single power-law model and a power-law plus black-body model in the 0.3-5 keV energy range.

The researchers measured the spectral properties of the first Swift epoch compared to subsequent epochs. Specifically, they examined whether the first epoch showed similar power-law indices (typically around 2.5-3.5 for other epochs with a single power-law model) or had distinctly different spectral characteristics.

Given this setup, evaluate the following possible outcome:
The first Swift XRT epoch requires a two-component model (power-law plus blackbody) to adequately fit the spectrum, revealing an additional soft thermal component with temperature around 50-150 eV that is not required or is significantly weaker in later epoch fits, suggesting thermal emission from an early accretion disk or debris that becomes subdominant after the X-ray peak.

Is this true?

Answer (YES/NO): NO